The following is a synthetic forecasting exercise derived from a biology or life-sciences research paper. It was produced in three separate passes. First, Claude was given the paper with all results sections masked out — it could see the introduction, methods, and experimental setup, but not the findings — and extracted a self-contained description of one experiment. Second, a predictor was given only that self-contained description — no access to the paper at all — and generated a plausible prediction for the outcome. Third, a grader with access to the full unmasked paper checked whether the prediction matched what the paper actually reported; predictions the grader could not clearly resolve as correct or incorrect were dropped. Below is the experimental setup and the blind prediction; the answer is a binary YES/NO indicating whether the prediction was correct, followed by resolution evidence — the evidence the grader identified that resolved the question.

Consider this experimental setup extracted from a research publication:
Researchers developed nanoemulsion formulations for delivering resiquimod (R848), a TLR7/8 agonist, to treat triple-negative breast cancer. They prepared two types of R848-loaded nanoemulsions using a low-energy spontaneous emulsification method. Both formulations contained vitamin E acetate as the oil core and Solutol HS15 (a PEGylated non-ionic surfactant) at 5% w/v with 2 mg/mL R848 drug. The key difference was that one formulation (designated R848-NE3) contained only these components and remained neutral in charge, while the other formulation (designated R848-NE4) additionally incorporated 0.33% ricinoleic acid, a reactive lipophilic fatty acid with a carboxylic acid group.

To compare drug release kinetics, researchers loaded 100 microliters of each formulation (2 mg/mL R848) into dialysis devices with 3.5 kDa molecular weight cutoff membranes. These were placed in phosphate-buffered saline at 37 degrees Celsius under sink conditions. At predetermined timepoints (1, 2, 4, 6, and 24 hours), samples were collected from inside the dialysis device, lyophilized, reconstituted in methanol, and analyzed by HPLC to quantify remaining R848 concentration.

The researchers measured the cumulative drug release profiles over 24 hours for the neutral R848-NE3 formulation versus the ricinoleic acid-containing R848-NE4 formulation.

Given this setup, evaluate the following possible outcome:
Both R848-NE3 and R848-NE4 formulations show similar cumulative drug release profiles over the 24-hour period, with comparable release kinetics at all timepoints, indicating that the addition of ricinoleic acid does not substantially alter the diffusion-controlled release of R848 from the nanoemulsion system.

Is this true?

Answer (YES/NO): NO